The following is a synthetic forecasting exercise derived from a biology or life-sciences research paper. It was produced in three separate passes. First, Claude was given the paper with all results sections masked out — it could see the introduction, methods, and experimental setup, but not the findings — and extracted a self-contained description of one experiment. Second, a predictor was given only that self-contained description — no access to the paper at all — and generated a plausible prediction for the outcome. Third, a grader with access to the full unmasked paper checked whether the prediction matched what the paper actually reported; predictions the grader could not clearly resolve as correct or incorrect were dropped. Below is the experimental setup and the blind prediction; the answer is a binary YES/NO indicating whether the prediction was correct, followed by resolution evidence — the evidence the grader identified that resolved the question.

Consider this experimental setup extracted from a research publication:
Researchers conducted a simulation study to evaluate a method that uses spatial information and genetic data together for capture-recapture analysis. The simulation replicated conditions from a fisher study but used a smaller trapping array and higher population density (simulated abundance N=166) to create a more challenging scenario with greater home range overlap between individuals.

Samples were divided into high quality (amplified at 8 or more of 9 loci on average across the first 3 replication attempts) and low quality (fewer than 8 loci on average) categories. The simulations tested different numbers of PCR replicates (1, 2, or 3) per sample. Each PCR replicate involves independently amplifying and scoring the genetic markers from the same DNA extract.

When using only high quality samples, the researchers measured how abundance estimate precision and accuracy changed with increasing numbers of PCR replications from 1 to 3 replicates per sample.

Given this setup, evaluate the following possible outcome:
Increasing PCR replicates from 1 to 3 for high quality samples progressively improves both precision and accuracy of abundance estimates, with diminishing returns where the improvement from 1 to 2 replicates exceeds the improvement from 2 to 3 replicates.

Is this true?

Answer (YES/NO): NO